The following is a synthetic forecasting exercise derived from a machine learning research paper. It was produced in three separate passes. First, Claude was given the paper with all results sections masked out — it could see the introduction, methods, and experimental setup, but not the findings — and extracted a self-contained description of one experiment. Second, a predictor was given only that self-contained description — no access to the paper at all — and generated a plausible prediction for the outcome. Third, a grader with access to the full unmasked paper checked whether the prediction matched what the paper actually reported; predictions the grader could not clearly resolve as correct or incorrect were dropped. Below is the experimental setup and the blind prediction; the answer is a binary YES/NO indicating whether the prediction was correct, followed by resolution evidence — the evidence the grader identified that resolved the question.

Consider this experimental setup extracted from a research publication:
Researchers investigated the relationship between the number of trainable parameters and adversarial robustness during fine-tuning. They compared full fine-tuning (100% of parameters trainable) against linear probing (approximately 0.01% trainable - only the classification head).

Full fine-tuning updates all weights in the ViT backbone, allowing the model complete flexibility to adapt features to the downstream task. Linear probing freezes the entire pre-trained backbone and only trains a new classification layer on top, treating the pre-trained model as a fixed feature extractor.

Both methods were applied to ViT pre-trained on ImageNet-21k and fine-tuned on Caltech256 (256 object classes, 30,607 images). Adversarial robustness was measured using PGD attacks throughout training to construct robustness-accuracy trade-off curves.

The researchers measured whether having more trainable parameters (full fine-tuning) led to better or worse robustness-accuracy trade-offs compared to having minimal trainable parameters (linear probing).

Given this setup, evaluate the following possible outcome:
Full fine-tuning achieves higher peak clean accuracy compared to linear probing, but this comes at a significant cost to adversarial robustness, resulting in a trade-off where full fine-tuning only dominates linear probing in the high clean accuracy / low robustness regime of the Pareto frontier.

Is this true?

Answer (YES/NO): NO